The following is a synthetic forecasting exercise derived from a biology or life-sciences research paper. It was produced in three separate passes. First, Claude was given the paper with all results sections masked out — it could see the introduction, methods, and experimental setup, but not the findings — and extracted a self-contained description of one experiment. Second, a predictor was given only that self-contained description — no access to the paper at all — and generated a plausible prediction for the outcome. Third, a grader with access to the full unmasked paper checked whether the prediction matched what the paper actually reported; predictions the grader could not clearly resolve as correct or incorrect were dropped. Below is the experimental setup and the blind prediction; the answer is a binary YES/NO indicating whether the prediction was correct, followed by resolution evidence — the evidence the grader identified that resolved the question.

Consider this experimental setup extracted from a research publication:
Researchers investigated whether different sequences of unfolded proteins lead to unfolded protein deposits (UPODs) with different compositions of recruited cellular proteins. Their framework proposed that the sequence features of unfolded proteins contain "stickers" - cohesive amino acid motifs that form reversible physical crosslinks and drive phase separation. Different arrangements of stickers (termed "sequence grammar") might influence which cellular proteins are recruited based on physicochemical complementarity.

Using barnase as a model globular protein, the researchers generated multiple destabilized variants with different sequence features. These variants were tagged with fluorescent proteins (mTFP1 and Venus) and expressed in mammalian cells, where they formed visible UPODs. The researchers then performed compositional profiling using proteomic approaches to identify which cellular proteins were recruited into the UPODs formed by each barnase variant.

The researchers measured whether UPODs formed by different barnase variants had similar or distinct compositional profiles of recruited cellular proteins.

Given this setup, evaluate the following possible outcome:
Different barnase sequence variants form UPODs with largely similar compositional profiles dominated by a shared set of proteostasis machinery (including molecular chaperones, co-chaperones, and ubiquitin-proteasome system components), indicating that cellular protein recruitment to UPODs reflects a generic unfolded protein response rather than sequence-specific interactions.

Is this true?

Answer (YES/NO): NO